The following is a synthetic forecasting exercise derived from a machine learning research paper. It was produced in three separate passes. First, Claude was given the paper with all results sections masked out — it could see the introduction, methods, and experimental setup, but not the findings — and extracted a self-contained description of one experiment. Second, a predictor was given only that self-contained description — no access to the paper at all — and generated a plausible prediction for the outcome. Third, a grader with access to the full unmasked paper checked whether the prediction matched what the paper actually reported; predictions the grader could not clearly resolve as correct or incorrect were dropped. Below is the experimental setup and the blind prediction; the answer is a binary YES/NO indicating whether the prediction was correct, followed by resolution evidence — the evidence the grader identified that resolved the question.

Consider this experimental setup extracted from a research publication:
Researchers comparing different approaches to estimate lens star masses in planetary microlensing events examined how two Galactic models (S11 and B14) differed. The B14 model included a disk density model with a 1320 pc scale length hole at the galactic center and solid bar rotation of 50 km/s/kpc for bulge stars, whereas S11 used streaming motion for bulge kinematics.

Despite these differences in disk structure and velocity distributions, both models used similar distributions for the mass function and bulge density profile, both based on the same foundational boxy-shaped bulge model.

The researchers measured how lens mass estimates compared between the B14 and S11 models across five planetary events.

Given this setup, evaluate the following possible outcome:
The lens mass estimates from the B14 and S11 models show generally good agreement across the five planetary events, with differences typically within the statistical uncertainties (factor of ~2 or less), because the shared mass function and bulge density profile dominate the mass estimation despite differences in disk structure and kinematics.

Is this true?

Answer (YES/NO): YES